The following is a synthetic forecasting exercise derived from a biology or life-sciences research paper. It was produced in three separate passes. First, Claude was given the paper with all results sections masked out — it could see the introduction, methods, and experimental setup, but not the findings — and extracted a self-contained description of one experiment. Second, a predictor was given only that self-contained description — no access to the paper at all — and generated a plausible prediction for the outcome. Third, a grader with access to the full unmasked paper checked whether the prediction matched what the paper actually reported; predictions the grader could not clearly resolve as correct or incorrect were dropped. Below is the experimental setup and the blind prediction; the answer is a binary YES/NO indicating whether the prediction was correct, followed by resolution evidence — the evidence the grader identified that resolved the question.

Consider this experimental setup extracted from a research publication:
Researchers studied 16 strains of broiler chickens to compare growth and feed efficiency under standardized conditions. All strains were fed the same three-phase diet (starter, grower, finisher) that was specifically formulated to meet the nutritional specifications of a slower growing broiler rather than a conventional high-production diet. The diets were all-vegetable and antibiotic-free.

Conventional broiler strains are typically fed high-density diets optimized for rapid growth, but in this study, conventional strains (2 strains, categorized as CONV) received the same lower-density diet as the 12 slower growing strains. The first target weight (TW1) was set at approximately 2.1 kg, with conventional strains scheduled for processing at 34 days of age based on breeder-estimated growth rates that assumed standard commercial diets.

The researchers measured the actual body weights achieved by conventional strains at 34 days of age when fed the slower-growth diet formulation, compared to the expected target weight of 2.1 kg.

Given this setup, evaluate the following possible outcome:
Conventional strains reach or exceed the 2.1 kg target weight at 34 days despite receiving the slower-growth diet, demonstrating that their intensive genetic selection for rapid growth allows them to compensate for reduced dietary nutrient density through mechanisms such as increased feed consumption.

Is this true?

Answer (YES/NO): NO